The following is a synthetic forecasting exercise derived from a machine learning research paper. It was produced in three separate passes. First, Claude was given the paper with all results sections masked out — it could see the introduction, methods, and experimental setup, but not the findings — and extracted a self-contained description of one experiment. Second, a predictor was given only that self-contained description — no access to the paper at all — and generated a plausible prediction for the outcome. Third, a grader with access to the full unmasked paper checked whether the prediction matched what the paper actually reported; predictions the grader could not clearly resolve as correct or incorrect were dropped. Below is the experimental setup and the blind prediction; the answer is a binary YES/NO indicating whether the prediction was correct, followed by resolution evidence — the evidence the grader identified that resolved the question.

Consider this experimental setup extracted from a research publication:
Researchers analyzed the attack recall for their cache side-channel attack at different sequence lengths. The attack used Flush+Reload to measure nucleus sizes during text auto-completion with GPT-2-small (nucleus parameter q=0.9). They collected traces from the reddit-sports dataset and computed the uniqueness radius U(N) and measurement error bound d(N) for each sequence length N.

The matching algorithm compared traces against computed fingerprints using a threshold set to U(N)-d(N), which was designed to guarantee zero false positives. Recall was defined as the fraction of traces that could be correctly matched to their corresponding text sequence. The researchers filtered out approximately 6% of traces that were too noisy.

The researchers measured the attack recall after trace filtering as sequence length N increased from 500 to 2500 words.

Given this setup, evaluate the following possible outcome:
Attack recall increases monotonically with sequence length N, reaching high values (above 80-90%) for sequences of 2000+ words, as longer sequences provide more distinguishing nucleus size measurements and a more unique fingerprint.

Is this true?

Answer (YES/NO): YES